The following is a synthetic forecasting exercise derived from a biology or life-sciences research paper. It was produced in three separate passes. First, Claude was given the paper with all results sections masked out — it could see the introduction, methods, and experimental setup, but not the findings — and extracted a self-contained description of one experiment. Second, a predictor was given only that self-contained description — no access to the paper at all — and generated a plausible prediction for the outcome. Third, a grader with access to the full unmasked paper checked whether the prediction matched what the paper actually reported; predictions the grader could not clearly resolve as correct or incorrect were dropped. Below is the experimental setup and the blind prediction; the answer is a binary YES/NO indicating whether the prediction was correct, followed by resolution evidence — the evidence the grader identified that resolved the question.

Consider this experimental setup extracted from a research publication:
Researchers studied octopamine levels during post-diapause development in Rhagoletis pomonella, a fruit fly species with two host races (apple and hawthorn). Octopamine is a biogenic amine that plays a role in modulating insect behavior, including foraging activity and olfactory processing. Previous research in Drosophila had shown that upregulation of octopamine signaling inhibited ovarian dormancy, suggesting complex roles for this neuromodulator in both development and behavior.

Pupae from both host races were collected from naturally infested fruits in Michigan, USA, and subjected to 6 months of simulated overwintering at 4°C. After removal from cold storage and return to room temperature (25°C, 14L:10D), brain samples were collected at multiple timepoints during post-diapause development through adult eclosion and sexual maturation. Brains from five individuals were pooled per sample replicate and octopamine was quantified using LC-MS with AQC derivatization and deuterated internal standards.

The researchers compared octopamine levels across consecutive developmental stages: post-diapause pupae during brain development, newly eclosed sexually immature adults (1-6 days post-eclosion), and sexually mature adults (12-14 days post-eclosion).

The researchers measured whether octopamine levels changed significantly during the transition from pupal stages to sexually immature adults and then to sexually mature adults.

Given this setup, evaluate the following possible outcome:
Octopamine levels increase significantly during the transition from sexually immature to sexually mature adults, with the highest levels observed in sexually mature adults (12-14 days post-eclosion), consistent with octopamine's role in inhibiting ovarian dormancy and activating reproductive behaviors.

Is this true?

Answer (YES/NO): NO